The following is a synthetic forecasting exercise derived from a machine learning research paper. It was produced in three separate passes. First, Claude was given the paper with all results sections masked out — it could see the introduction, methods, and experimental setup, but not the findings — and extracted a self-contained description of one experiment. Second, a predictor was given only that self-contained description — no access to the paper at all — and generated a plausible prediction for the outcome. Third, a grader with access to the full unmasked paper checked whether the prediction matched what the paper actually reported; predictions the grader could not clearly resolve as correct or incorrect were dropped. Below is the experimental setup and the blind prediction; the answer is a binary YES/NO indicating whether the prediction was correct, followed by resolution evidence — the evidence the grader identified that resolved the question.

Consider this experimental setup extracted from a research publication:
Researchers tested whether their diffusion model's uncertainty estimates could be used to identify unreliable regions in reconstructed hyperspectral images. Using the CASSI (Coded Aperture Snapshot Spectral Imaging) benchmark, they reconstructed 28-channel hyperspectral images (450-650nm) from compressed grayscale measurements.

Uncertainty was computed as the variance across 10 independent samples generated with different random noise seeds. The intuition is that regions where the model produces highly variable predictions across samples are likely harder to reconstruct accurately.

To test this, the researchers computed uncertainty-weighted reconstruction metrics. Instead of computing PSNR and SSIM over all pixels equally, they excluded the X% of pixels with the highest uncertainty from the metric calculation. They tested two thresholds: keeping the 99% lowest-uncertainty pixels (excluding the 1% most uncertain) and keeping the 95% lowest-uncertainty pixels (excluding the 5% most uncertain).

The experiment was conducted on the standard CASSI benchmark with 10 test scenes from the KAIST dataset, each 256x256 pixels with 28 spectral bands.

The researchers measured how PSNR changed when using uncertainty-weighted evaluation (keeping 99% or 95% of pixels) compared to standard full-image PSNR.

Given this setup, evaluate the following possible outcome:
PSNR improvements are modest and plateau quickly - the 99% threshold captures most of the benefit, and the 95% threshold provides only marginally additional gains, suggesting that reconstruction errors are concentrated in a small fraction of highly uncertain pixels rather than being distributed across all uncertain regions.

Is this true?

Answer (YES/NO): NO